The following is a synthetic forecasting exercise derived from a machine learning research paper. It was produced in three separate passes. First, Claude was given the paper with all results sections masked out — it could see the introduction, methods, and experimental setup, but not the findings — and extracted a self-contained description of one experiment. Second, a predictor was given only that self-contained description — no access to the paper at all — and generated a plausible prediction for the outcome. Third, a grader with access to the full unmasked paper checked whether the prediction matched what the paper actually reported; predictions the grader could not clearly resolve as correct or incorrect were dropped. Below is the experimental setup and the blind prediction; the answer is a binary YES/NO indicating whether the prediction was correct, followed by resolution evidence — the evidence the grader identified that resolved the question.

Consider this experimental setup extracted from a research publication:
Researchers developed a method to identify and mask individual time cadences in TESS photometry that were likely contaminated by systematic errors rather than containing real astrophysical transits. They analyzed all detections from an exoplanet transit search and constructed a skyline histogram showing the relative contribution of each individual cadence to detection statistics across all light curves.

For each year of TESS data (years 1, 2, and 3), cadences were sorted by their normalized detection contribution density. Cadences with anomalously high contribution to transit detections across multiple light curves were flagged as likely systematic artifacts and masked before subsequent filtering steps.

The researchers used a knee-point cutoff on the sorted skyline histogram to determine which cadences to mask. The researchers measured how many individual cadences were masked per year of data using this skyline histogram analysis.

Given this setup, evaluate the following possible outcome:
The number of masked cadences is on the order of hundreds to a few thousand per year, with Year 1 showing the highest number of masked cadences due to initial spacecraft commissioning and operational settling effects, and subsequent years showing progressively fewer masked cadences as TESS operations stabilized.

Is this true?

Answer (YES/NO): NO